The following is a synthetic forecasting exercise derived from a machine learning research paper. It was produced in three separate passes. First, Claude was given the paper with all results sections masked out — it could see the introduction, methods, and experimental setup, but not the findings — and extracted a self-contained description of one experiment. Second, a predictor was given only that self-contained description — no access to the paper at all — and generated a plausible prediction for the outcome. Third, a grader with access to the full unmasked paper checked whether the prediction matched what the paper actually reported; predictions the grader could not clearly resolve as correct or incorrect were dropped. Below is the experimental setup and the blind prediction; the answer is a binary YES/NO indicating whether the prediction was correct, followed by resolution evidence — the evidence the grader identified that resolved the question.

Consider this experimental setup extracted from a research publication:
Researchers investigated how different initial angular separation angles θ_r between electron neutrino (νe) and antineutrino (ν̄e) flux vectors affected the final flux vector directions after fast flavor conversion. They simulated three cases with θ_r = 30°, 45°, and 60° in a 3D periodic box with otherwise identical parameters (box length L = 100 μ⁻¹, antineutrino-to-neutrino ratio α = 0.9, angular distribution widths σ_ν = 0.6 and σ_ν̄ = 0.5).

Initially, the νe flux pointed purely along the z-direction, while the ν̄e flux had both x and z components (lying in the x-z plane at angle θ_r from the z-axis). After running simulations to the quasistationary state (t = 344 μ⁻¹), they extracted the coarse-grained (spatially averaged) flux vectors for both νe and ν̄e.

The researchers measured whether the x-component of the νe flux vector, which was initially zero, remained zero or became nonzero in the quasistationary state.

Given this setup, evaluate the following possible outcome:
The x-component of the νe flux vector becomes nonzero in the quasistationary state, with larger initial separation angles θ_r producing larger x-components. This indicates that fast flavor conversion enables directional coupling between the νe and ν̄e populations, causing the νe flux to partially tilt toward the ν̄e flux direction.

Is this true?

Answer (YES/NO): NO